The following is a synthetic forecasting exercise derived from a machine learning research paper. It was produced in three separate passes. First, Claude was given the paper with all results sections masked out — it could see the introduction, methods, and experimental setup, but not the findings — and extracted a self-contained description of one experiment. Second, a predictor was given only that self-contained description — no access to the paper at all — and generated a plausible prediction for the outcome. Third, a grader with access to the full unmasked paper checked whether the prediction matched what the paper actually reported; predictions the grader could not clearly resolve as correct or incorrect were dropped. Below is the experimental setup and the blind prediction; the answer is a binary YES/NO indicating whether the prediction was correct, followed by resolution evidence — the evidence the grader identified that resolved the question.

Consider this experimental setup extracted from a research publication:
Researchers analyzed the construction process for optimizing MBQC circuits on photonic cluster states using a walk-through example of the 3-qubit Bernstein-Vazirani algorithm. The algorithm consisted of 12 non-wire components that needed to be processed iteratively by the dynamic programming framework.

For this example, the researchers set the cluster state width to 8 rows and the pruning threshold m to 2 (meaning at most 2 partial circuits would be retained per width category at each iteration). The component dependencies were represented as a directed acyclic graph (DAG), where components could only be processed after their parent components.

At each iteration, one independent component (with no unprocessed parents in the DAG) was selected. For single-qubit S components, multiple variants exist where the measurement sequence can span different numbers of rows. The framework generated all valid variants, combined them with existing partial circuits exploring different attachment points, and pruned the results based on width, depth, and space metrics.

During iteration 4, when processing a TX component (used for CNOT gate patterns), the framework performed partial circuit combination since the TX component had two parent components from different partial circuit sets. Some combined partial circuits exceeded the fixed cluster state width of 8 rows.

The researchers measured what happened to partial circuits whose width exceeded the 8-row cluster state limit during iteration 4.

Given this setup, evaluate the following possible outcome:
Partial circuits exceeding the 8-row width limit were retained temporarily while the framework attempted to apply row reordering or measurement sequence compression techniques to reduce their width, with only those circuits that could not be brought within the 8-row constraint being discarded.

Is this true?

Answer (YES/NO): NO